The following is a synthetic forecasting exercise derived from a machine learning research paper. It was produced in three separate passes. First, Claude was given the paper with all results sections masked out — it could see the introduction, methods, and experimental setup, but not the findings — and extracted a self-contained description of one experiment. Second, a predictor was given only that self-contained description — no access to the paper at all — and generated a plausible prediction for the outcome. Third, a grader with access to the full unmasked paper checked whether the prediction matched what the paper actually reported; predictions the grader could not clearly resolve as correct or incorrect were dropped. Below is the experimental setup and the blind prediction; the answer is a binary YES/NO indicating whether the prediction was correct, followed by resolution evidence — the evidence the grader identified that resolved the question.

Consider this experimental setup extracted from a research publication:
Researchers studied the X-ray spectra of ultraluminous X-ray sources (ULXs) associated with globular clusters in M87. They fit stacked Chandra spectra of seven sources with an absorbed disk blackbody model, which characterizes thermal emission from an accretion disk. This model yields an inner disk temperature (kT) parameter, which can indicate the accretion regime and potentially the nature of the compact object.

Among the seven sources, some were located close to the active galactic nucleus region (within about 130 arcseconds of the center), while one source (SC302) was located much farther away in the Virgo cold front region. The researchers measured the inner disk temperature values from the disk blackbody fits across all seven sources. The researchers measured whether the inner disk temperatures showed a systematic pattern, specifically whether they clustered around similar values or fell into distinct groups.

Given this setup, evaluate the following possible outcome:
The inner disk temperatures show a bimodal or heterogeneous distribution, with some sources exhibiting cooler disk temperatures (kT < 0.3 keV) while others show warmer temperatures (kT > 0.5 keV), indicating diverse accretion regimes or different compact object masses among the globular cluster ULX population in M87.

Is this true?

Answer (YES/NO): NO